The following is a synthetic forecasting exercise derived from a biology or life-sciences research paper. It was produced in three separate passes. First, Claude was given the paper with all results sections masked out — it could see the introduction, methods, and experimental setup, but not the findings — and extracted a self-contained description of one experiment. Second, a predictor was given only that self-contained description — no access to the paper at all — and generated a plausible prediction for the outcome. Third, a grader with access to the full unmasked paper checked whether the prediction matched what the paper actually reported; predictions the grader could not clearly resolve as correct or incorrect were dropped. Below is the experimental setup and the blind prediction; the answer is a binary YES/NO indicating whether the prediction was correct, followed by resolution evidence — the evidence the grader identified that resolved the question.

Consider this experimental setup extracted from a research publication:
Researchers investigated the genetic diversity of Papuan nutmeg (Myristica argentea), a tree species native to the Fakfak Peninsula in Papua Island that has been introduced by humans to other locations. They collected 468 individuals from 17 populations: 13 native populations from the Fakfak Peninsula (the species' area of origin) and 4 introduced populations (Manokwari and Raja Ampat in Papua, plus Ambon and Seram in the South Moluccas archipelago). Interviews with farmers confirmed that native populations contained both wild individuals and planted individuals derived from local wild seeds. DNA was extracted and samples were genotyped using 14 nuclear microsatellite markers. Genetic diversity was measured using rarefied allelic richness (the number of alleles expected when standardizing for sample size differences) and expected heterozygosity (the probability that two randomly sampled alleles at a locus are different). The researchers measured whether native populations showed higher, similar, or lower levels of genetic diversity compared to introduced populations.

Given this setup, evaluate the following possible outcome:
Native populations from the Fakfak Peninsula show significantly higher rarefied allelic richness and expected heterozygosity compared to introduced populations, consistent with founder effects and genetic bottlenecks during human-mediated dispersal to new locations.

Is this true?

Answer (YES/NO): NO